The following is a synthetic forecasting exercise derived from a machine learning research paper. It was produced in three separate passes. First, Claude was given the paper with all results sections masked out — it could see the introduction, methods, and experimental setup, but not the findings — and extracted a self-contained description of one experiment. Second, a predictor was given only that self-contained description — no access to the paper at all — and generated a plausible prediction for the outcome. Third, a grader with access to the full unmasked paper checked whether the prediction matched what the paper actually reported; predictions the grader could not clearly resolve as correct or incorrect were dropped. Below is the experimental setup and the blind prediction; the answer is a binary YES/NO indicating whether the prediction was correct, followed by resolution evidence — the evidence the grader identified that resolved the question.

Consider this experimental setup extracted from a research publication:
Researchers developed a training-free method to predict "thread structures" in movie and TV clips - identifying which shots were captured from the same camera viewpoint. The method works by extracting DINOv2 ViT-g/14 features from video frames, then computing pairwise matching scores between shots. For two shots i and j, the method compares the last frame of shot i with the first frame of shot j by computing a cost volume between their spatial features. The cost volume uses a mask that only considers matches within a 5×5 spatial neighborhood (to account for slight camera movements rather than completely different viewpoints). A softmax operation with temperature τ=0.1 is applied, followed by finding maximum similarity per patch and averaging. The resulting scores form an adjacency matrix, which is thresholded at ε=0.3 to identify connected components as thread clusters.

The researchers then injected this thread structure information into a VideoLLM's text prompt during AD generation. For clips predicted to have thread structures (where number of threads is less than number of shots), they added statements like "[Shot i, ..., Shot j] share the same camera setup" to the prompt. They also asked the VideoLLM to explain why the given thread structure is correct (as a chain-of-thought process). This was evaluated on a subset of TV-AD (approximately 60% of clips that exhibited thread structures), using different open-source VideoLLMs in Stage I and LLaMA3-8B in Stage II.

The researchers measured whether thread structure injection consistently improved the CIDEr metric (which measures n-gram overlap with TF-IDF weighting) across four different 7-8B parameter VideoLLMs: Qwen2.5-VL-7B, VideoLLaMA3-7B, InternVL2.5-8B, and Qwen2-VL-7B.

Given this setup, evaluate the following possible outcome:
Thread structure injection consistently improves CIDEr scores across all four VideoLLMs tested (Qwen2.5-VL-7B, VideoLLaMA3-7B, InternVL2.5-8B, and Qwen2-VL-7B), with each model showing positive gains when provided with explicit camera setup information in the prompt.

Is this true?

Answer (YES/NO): YES